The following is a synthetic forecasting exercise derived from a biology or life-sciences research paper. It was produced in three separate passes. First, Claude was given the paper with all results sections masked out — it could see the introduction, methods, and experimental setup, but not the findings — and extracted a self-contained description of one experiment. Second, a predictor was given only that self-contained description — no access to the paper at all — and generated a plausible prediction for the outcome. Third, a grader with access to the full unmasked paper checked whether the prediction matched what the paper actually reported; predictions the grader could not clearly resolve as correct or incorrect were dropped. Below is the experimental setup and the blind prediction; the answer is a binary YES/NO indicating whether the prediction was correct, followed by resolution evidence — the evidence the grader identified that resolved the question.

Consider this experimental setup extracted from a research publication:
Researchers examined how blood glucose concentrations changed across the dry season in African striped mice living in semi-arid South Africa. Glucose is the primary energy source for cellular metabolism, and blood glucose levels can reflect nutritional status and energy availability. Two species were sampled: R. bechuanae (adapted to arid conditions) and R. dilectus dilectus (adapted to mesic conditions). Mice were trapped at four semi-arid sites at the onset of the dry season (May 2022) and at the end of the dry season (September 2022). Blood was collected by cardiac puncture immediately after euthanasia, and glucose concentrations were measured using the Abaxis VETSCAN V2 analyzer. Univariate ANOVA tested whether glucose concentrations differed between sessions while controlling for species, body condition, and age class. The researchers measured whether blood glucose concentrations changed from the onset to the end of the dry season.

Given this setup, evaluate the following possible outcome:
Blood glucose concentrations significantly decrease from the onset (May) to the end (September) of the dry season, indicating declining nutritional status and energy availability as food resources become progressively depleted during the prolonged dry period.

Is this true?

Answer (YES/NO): NO